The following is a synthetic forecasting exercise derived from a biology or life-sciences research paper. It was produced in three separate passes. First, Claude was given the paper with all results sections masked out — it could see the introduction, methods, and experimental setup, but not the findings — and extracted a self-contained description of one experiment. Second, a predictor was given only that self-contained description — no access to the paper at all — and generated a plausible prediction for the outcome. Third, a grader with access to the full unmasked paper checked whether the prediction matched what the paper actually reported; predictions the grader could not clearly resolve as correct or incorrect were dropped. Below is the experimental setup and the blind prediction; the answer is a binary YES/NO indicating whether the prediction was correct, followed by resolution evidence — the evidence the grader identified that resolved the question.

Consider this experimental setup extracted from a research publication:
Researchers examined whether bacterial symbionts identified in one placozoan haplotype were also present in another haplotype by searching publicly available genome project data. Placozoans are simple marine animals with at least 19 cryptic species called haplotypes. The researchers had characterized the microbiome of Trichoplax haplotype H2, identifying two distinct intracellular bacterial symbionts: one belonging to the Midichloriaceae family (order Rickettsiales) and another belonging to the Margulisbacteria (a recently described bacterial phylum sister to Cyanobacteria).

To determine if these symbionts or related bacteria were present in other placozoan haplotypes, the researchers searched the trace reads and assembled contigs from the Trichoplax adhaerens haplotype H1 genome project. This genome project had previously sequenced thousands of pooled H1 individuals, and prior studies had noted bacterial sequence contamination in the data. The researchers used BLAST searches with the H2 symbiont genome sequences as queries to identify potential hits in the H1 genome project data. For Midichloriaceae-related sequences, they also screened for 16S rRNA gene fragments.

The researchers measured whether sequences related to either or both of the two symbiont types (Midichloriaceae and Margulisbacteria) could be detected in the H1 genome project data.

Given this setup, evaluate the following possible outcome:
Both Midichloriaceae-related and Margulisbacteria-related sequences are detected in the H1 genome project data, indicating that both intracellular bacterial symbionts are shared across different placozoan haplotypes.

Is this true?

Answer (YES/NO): NO